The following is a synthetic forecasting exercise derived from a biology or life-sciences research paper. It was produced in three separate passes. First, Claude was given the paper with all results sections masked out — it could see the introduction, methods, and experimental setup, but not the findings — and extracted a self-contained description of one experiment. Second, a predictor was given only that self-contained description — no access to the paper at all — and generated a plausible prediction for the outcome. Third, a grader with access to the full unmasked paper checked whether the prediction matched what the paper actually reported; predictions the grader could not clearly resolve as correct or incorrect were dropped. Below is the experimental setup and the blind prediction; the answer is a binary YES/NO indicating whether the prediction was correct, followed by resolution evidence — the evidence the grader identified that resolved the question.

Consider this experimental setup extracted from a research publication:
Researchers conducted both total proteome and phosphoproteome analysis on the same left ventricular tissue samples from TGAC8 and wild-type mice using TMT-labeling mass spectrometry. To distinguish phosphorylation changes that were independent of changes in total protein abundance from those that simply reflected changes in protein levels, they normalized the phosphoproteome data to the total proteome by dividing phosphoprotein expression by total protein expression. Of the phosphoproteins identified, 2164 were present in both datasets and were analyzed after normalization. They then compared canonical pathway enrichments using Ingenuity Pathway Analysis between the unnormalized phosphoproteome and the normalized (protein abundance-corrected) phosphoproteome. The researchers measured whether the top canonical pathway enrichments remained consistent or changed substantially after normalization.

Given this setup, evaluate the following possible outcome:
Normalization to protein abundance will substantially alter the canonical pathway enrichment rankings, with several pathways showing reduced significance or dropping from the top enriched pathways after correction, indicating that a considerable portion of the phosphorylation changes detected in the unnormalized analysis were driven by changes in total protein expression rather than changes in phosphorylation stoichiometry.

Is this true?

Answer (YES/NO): NO